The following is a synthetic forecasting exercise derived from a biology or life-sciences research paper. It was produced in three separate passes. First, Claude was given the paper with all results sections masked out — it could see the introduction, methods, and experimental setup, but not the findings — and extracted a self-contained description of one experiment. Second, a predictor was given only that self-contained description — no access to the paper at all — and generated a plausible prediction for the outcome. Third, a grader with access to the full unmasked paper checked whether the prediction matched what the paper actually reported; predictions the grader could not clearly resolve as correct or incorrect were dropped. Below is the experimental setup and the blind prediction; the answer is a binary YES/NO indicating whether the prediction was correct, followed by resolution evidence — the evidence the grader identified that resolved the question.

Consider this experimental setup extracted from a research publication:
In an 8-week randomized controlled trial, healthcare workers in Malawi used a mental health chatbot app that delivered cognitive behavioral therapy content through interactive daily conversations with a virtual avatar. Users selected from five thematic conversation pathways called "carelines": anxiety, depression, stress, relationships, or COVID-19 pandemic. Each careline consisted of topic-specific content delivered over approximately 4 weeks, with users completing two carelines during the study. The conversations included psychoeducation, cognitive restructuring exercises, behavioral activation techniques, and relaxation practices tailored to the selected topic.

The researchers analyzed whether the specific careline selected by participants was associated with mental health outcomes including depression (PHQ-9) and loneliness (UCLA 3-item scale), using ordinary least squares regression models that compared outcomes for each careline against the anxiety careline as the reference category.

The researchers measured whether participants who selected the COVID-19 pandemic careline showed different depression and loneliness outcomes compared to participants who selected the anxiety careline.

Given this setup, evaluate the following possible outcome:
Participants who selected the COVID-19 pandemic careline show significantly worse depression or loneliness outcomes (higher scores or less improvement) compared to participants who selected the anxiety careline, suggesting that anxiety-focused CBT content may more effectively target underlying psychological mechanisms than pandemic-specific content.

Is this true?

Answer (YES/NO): NO